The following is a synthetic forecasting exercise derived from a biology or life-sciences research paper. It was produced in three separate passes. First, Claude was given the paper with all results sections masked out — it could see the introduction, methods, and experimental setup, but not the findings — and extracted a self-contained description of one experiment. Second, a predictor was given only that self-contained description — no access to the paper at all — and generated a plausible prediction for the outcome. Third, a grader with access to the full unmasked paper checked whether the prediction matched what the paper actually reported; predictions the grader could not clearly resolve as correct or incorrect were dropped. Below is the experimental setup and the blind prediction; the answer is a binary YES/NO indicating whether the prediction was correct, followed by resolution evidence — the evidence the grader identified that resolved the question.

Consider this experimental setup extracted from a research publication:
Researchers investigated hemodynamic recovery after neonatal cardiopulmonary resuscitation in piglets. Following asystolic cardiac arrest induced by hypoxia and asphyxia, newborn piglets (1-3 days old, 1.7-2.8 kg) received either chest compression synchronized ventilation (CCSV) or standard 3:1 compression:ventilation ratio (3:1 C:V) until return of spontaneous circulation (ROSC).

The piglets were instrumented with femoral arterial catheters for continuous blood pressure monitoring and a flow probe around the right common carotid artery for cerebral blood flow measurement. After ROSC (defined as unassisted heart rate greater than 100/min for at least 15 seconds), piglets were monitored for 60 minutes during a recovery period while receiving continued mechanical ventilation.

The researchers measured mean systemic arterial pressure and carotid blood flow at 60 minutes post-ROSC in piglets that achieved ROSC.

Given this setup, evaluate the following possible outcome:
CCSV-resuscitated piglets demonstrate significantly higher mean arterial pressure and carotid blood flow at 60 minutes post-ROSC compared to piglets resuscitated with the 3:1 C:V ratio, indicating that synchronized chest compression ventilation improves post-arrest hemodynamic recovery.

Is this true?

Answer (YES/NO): NO